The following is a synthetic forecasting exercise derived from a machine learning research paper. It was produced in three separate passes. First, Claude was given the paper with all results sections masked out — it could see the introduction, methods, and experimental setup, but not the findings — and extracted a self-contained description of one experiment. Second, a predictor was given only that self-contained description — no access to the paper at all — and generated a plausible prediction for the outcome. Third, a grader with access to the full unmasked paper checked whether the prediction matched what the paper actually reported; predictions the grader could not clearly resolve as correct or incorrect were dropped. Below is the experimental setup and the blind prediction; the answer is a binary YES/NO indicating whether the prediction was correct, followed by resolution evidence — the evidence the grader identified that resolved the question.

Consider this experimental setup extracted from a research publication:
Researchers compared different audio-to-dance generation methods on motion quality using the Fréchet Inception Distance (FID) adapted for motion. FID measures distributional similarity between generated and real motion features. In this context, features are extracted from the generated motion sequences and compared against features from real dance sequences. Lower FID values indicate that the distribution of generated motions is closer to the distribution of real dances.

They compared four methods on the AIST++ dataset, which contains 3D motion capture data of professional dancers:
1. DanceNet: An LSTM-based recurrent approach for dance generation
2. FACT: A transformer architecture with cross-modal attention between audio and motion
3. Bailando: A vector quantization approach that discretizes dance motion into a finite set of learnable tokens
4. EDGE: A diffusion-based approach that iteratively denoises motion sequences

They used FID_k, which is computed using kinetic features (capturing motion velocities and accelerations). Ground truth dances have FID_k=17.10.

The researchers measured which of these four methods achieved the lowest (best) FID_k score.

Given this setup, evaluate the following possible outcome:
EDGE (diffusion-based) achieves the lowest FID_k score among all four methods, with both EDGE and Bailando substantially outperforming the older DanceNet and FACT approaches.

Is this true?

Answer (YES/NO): YES